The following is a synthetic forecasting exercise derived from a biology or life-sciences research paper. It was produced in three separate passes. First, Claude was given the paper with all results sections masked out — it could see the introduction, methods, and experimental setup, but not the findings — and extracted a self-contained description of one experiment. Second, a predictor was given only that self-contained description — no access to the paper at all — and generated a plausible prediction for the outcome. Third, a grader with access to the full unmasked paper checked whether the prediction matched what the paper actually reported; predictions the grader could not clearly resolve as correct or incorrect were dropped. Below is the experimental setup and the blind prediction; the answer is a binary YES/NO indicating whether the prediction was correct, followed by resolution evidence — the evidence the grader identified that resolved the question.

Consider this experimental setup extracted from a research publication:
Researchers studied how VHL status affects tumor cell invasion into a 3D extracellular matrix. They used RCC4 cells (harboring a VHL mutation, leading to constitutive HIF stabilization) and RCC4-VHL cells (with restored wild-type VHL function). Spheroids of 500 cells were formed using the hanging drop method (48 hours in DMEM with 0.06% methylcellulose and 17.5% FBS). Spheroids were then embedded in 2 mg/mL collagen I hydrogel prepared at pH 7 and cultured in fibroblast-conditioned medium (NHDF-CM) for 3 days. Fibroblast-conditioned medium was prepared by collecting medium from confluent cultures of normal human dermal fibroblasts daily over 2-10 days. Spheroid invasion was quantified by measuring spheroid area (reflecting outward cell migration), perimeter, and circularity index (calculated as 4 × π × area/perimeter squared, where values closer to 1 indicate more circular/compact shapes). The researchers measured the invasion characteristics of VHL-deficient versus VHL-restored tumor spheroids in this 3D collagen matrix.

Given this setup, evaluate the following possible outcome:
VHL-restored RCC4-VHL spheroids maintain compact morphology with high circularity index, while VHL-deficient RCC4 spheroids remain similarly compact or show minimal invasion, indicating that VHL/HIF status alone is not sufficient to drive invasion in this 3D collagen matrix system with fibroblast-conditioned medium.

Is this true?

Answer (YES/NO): NO